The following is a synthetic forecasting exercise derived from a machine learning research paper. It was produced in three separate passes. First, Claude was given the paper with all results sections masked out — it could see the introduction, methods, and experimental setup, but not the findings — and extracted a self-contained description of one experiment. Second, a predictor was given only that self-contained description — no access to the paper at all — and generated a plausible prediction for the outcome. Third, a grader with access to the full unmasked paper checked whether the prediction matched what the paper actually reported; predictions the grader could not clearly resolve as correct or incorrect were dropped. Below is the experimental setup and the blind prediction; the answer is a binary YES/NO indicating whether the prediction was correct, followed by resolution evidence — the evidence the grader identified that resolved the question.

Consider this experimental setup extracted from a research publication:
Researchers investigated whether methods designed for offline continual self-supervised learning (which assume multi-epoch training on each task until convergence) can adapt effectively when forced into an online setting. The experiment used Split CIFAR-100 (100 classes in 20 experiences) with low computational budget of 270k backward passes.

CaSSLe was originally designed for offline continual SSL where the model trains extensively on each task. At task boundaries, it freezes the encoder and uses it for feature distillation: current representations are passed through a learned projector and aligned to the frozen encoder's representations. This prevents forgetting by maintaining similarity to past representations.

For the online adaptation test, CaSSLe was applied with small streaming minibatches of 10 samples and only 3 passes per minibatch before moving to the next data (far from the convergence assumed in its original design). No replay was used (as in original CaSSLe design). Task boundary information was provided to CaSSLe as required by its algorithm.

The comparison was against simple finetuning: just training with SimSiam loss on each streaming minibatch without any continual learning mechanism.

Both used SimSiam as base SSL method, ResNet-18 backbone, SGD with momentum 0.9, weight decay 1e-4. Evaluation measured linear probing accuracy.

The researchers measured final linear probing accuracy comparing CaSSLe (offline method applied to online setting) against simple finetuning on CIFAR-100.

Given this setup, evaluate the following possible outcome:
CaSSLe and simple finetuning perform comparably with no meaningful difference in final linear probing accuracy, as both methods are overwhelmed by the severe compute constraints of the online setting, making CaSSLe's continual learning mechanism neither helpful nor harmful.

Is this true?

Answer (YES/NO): NO